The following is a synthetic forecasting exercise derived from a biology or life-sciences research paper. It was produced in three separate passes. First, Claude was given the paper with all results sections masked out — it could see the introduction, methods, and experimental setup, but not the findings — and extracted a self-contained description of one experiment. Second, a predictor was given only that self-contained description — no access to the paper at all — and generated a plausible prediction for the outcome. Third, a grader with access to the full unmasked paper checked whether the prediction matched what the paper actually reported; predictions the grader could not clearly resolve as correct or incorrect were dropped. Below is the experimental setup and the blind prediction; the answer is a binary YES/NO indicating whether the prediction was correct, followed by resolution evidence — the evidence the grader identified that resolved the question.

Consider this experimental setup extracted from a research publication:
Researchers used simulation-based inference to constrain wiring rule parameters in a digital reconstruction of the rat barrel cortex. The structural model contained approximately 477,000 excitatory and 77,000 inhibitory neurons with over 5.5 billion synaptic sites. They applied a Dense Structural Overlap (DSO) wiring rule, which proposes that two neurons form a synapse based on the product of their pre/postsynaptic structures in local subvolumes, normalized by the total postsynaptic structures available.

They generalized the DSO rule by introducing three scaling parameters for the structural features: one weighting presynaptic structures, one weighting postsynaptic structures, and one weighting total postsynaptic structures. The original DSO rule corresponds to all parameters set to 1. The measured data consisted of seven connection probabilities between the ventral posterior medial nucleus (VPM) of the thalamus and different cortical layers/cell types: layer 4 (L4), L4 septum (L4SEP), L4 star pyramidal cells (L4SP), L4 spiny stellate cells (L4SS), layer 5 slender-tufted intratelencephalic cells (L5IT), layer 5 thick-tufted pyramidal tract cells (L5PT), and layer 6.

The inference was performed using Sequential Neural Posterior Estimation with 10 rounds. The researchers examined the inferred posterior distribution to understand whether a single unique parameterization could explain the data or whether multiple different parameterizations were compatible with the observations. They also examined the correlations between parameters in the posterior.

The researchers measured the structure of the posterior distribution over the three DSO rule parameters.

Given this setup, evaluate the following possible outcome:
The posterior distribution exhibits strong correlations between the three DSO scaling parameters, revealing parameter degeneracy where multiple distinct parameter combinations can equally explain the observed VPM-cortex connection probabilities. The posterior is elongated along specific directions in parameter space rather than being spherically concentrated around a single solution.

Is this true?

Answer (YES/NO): YES